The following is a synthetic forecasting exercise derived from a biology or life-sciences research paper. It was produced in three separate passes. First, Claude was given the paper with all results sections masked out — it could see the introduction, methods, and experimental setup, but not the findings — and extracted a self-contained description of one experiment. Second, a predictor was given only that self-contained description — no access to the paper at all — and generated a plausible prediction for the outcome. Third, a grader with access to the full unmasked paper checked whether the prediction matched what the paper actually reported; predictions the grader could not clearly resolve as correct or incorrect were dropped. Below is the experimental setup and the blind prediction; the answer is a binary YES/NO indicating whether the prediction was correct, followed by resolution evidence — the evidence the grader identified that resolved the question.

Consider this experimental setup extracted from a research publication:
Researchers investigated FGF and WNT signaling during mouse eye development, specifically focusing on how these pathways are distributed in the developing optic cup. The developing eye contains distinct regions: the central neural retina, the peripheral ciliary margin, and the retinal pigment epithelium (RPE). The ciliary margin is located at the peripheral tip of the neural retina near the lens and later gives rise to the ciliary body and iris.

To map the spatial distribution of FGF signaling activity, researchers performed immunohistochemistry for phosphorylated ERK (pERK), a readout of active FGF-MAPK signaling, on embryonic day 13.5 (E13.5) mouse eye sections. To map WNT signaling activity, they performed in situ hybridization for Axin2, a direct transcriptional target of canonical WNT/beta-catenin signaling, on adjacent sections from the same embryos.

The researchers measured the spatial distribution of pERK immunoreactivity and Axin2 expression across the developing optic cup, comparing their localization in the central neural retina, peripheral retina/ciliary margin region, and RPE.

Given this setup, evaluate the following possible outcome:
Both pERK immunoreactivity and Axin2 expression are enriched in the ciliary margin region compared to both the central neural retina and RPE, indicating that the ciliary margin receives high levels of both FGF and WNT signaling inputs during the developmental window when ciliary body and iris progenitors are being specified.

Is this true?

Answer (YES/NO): NO